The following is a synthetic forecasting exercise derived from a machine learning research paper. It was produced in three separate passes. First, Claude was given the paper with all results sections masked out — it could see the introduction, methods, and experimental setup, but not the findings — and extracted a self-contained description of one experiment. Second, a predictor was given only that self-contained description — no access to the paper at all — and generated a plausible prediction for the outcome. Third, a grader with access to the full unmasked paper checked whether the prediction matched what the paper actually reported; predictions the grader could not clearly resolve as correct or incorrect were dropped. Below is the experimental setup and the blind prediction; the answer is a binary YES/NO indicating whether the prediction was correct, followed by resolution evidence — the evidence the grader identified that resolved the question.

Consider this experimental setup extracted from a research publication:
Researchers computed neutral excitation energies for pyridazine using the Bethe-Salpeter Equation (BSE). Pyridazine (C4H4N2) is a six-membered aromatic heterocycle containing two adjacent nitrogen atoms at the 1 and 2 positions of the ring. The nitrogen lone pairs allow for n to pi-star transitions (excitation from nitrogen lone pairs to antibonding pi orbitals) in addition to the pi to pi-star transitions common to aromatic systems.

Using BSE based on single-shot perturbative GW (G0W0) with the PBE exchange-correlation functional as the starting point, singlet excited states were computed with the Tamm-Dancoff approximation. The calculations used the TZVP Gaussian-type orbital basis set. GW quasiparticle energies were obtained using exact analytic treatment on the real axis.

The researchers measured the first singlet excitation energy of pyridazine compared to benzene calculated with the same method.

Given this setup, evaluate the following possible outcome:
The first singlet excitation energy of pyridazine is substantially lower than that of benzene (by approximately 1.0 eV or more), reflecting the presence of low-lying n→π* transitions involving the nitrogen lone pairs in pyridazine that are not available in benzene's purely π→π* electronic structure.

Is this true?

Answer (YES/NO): YES